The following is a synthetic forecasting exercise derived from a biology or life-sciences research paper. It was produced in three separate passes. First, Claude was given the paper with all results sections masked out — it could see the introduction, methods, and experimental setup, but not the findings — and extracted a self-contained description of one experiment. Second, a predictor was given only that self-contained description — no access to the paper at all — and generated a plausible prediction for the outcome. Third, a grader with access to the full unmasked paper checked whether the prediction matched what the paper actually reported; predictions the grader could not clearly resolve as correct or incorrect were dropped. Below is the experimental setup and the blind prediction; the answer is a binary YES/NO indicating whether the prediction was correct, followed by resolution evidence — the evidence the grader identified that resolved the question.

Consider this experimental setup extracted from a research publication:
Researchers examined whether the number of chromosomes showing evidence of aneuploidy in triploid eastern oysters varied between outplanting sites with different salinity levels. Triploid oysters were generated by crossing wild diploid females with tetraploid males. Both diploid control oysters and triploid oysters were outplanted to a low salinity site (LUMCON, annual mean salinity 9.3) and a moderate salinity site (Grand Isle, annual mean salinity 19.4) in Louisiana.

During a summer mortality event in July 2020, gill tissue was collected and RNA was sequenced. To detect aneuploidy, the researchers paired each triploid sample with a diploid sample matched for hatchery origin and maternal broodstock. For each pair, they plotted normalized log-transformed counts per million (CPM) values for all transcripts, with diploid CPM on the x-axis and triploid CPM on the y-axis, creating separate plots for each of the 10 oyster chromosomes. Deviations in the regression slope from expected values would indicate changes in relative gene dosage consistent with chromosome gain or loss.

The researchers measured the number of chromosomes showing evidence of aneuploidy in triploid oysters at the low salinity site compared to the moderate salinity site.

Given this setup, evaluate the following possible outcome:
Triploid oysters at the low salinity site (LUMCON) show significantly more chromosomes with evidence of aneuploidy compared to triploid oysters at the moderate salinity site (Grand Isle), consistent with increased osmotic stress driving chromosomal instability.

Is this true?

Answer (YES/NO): NO